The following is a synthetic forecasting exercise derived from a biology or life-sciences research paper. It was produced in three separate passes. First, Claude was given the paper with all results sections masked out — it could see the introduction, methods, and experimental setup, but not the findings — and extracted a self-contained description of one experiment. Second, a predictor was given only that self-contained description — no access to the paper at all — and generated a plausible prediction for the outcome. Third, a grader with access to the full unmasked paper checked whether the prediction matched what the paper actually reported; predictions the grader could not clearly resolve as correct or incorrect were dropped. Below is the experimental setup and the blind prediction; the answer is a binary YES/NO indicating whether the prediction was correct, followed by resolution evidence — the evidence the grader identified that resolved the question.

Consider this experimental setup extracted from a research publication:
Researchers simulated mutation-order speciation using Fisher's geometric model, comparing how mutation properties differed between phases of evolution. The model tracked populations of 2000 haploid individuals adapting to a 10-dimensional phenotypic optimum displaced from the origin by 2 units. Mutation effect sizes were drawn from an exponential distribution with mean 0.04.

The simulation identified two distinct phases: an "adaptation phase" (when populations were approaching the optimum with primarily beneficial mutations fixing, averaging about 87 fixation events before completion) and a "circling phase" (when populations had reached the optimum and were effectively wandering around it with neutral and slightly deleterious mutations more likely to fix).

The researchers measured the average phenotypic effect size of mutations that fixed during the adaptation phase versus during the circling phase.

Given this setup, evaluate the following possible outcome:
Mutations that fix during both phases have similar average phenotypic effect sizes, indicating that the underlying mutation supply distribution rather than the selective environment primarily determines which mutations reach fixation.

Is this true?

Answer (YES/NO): NO